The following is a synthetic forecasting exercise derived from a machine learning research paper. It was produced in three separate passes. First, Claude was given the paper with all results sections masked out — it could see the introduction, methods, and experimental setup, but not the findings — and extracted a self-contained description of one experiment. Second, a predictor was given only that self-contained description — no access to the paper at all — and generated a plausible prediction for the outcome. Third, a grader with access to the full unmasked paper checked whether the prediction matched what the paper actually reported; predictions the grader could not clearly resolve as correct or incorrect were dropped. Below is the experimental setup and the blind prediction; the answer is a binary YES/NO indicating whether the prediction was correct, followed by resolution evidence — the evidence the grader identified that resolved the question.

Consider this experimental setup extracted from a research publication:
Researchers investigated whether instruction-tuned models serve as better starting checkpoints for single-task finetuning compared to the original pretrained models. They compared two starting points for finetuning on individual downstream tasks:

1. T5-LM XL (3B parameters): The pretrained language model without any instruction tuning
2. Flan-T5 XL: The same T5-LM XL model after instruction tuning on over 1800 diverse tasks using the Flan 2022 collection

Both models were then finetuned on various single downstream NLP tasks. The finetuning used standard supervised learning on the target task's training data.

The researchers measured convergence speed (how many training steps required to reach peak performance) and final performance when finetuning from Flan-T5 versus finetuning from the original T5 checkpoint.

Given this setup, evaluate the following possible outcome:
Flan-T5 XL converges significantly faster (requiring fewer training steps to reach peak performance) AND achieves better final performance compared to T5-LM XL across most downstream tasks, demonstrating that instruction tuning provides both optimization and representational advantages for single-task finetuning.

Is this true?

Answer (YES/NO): YES